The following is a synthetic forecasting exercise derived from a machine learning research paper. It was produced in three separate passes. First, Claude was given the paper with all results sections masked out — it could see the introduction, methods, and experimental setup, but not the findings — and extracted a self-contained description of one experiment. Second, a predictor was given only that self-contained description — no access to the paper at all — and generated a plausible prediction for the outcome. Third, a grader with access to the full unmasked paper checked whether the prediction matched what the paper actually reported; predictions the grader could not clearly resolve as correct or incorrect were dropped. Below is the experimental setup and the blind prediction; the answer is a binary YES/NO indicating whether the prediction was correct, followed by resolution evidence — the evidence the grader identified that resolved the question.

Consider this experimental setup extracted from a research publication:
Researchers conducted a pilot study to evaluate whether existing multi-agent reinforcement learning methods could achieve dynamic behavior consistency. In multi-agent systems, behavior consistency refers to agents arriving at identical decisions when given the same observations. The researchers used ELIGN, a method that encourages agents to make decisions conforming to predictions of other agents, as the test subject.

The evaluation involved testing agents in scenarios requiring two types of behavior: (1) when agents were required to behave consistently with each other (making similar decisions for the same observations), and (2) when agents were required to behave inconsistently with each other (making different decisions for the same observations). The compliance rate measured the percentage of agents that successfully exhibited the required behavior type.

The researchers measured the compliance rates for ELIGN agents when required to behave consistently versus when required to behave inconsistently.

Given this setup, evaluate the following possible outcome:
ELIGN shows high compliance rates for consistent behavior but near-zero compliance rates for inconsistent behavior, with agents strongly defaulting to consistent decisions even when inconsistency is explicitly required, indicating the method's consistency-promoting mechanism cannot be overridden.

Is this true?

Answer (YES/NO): NO